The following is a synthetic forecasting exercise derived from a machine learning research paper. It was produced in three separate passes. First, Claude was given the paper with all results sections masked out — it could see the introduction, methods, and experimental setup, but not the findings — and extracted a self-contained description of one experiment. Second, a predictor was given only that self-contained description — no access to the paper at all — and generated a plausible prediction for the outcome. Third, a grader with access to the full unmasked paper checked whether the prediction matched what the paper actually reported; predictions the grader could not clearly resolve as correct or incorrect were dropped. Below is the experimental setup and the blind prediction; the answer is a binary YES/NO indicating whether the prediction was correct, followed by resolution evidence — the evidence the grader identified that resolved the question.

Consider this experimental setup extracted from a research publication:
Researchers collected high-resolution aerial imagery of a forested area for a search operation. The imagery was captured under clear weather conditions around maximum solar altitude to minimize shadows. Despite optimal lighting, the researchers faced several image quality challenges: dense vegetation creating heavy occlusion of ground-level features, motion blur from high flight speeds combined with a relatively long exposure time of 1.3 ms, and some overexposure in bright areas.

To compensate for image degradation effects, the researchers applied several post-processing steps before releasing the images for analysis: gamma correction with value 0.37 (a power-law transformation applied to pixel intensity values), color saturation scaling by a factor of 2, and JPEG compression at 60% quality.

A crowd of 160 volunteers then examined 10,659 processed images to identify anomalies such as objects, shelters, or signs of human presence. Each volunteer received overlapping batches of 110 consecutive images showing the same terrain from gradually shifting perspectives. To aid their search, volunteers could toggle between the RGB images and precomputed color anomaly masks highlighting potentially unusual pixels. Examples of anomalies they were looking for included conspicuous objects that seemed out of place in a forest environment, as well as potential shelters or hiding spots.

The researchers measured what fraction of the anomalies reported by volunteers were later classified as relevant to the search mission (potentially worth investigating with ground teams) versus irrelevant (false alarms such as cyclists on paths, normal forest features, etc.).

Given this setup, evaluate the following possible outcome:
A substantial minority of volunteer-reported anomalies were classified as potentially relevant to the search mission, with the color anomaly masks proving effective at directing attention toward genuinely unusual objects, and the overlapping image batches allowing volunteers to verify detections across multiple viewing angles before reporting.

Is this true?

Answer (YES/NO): NO